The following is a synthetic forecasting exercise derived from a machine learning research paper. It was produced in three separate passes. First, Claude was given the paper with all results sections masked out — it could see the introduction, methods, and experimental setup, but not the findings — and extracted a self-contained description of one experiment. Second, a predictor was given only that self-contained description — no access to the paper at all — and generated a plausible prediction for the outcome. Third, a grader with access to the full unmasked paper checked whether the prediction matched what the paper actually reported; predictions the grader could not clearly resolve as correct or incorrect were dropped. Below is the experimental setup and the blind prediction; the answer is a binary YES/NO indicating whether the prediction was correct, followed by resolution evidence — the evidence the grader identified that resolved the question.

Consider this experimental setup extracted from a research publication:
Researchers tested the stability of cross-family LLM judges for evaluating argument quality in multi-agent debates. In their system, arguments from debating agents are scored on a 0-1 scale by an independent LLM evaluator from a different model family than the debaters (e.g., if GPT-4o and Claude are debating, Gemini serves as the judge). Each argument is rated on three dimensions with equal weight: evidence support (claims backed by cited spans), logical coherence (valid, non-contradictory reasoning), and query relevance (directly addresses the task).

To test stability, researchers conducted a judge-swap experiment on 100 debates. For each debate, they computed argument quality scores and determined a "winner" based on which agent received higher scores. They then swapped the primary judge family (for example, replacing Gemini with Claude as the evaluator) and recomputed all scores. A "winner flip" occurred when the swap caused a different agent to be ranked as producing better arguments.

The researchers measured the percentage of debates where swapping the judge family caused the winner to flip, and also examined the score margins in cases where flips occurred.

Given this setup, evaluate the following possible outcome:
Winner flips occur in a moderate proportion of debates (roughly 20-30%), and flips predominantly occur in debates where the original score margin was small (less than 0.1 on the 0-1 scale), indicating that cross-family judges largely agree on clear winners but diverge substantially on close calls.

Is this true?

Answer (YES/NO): NO